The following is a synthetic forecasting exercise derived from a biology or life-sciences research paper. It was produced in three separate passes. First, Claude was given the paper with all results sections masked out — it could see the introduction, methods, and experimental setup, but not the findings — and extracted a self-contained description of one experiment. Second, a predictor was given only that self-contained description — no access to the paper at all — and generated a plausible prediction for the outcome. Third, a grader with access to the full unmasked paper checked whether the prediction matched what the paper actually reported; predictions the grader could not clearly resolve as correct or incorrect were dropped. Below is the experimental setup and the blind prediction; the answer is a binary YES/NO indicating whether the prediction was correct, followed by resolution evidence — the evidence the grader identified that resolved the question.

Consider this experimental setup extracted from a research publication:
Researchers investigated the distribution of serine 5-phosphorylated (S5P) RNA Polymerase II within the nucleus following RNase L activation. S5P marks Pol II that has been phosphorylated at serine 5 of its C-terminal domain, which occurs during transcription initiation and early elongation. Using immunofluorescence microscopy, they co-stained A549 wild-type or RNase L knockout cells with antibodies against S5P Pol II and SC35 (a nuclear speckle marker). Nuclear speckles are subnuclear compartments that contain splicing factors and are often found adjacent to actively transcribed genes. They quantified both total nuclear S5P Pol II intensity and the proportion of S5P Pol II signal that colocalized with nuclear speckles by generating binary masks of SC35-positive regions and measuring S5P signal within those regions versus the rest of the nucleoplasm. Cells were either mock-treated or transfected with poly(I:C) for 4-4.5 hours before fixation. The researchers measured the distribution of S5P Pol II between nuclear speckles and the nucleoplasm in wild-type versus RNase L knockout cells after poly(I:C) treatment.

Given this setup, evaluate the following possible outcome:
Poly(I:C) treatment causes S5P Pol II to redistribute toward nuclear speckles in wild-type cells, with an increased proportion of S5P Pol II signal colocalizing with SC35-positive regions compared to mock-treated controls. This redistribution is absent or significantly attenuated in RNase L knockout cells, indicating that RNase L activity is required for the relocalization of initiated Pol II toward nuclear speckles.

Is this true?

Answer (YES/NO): YES